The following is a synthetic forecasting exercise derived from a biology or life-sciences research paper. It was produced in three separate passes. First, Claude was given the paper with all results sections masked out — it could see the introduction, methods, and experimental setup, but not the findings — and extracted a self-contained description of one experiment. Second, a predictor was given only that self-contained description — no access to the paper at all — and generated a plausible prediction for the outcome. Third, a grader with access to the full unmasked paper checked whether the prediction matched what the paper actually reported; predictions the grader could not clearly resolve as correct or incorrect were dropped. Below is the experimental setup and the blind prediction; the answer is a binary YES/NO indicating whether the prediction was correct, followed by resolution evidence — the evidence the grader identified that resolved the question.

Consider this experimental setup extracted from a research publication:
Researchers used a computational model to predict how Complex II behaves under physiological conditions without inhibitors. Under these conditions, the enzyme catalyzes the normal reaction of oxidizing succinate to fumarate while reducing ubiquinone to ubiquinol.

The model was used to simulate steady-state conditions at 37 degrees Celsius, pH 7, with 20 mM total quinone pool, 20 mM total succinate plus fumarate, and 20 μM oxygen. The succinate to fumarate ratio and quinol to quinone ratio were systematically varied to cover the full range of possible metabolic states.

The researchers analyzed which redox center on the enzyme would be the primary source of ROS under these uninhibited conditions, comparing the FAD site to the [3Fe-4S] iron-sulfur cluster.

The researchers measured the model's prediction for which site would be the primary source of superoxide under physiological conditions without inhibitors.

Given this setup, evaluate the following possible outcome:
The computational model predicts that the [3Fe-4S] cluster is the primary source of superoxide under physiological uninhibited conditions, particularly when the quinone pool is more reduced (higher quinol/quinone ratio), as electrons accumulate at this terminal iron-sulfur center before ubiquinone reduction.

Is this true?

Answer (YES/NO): NO